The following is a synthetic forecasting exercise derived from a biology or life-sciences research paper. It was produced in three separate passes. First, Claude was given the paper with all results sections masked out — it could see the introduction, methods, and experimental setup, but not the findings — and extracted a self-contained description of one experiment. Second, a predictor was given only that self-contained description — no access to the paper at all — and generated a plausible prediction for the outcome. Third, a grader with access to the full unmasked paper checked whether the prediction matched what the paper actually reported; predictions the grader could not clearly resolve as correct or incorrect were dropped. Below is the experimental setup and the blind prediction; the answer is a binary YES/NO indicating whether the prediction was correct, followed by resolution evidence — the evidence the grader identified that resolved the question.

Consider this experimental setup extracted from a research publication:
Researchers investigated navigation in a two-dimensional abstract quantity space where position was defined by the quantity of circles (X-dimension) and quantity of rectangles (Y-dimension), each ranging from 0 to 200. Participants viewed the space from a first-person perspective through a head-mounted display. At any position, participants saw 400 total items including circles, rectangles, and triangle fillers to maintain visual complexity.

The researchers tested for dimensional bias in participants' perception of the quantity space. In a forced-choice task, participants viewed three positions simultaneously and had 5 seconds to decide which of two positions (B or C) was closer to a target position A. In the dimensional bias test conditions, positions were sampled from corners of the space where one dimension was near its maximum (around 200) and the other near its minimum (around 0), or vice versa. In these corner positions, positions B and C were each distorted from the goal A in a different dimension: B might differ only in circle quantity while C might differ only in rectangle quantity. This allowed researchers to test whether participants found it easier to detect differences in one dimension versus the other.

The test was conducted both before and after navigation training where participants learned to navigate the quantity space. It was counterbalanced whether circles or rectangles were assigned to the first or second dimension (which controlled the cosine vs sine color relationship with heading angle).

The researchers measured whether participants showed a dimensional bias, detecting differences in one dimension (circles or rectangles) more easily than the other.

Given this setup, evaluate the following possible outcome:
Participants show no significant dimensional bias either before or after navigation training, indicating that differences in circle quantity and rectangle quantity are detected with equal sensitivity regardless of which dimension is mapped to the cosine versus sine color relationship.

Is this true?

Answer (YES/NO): NO